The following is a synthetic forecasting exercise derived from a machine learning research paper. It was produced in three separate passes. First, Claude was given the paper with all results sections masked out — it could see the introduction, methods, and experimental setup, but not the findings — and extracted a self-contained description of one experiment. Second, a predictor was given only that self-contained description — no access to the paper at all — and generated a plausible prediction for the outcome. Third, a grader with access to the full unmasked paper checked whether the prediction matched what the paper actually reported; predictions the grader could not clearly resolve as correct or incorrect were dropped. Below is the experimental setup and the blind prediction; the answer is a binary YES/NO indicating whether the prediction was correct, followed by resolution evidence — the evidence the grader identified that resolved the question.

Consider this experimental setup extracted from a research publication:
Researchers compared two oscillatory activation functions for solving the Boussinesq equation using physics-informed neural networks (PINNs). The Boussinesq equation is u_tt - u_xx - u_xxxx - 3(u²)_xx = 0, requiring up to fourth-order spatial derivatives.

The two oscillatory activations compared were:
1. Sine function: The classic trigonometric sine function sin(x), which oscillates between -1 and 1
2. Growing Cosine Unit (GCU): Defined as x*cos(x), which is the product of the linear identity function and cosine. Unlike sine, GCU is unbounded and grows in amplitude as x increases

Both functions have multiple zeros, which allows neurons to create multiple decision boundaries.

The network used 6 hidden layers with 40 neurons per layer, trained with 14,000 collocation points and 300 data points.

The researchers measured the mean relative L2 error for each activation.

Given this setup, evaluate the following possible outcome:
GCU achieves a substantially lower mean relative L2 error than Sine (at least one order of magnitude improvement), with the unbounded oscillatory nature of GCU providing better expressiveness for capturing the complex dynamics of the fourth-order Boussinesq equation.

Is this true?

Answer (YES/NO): NO